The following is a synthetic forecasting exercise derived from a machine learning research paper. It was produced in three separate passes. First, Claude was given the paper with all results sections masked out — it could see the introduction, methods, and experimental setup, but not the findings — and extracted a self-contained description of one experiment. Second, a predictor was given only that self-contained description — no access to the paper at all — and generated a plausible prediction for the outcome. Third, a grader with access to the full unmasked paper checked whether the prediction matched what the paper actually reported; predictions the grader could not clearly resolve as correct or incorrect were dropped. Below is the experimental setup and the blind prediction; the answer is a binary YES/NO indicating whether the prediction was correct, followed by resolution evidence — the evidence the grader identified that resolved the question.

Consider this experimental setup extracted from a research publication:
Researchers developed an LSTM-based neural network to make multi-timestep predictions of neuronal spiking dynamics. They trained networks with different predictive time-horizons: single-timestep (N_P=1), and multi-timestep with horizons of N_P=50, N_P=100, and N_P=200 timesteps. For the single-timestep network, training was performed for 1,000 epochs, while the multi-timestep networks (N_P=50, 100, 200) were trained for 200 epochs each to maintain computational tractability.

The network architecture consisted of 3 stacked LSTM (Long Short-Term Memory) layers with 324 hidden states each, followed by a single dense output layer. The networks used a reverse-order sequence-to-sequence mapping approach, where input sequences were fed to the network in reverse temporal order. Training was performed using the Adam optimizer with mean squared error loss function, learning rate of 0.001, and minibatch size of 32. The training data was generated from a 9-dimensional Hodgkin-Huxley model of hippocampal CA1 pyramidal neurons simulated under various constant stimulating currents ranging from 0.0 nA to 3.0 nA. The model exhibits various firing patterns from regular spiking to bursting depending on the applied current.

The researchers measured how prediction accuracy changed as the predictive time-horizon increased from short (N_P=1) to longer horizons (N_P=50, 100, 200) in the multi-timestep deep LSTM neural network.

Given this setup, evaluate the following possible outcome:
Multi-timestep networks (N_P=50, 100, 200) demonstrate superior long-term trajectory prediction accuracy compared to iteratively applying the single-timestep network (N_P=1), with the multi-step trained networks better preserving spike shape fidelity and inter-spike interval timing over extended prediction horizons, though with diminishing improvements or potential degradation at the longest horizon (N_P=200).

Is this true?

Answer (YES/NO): NO